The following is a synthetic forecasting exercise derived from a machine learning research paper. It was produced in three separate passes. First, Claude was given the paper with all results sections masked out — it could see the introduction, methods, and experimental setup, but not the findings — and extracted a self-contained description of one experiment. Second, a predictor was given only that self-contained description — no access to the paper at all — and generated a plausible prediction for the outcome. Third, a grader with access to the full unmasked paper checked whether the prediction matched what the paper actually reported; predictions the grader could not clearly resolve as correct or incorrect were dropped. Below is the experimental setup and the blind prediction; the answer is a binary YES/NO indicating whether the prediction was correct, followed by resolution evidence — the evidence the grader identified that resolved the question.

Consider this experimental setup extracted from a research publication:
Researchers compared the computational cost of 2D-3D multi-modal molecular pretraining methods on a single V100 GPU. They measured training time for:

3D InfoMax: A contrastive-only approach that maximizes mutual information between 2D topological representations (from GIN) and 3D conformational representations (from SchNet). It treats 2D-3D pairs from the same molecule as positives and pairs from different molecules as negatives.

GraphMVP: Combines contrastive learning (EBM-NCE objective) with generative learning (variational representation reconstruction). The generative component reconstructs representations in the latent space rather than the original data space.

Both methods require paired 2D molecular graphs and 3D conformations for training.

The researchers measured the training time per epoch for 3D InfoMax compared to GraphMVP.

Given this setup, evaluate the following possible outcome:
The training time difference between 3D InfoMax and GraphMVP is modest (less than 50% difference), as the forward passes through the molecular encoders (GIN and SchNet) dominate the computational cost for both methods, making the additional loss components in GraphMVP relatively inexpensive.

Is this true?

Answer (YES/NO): YES